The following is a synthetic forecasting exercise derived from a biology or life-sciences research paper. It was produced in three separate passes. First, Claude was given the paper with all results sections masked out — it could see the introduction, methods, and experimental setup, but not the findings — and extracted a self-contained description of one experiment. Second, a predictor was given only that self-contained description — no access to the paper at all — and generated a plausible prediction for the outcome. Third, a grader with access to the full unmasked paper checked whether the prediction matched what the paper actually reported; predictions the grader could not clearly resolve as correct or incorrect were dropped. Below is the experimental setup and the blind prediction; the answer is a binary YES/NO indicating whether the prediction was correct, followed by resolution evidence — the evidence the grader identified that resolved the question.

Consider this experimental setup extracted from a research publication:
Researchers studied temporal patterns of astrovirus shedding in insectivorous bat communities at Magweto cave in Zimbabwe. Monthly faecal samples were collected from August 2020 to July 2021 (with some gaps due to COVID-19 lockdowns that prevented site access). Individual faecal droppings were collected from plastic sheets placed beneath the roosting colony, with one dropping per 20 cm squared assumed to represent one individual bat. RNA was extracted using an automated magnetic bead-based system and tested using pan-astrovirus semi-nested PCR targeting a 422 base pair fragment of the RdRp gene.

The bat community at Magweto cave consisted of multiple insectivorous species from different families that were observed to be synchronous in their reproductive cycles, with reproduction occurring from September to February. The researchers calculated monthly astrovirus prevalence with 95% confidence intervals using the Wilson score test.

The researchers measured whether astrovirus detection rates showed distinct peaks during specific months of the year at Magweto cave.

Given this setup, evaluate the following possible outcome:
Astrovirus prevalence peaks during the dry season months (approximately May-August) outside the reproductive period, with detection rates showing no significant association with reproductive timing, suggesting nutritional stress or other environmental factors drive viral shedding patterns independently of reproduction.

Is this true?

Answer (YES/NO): NO